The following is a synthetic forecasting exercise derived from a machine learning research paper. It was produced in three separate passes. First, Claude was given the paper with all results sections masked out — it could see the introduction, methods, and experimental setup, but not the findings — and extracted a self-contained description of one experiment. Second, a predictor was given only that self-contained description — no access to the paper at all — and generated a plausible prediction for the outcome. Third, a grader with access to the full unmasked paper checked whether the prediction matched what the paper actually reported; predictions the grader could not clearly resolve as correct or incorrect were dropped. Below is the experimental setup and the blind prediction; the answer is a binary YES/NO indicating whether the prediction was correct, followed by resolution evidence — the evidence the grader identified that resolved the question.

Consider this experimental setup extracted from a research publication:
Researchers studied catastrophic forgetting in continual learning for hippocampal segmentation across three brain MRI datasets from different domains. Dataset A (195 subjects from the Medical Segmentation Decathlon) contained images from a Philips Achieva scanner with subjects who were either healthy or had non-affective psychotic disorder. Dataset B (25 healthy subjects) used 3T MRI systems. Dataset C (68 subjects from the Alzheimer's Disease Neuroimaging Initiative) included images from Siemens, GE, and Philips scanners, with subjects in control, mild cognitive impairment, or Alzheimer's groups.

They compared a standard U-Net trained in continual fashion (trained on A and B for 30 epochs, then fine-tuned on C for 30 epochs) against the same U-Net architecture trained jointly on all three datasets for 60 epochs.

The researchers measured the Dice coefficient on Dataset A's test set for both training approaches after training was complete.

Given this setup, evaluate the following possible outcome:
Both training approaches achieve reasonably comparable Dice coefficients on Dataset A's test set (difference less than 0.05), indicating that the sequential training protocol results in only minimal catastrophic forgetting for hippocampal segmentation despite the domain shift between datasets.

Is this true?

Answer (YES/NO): NO